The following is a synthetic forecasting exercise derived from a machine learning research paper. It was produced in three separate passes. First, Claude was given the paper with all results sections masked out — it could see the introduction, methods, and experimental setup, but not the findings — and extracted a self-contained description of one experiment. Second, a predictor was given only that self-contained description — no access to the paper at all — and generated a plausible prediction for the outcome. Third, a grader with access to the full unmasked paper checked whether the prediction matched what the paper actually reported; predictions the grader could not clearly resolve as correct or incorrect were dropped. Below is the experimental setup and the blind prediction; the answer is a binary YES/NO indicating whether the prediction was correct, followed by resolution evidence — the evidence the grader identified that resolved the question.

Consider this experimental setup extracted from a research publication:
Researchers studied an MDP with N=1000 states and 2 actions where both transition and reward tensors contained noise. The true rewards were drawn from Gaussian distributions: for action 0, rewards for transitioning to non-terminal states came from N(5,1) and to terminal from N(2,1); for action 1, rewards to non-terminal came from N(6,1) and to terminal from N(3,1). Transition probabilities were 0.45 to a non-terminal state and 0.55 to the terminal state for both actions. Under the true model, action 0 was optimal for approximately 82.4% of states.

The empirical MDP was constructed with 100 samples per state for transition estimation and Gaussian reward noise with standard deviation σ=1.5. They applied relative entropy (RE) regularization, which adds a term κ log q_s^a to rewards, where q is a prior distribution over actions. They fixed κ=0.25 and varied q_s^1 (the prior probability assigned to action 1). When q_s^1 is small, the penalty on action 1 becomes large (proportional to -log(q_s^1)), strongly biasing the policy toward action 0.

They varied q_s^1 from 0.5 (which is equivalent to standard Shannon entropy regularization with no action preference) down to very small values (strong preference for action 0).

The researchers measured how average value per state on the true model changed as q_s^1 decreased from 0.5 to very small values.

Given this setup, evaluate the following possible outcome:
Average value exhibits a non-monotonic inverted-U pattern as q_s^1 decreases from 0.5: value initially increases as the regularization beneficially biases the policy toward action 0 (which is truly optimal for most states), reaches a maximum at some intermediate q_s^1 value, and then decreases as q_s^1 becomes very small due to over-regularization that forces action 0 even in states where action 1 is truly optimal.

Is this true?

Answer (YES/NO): YES